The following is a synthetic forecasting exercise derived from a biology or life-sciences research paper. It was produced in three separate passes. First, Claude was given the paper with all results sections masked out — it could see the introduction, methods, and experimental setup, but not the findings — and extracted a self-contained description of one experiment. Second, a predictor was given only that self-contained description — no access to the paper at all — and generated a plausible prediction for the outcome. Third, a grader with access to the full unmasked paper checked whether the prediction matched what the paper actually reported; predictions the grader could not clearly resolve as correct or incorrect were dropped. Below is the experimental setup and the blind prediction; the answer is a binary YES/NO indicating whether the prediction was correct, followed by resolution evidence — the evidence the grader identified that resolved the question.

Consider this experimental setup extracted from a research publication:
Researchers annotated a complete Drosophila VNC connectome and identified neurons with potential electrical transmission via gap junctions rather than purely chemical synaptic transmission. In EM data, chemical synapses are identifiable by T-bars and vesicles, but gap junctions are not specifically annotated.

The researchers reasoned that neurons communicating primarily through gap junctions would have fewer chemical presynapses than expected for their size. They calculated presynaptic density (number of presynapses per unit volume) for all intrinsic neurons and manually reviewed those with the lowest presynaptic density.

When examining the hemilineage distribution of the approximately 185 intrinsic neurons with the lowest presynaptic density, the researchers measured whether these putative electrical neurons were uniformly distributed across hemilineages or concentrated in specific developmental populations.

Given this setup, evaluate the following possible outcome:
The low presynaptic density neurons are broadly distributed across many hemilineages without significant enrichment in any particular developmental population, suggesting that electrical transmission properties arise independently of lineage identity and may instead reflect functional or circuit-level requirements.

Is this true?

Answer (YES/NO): NO